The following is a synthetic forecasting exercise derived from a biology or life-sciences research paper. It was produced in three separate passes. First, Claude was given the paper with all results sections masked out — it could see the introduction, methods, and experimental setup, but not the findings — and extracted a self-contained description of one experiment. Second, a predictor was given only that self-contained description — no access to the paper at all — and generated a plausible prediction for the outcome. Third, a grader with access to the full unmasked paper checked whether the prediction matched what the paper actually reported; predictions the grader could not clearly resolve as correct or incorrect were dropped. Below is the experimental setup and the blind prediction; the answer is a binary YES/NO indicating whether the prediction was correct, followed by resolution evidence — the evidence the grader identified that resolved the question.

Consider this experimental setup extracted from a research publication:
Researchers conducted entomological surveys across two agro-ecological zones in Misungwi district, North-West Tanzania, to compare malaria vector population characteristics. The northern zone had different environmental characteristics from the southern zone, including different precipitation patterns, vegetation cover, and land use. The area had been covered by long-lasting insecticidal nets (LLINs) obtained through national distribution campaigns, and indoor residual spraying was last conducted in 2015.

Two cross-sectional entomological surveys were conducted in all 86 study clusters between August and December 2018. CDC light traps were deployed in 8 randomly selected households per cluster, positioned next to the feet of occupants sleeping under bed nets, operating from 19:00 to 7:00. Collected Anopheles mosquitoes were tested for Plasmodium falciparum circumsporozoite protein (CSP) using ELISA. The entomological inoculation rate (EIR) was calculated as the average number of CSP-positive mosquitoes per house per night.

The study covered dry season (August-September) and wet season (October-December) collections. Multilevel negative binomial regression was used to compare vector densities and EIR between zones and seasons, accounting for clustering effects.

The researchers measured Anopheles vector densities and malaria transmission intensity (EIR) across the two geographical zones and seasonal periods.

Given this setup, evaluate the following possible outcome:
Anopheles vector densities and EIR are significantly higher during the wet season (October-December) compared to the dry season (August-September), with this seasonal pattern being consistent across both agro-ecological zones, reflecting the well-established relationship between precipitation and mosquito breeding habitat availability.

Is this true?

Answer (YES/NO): NO